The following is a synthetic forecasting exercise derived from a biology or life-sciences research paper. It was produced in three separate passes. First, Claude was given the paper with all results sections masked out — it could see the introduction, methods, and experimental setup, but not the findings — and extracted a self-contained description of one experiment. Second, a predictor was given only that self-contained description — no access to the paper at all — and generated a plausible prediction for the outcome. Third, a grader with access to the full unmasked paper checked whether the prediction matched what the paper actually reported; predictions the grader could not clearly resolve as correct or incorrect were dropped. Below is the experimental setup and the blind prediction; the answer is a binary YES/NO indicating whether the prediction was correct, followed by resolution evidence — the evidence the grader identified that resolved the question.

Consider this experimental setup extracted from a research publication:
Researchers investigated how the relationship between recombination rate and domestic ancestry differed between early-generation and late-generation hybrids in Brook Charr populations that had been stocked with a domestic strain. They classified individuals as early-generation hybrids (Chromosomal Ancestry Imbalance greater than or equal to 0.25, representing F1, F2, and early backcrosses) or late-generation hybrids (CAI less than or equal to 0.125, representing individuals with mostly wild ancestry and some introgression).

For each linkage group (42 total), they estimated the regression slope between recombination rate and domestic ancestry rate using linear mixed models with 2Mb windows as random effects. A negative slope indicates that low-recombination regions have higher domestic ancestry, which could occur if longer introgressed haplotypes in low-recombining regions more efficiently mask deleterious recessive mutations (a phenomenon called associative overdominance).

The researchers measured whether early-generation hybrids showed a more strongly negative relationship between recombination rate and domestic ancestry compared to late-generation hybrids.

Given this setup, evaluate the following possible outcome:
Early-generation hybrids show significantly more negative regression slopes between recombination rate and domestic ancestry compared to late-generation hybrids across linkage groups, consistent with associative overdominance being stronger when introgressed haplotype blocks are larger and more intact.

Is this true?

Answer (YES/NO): NO